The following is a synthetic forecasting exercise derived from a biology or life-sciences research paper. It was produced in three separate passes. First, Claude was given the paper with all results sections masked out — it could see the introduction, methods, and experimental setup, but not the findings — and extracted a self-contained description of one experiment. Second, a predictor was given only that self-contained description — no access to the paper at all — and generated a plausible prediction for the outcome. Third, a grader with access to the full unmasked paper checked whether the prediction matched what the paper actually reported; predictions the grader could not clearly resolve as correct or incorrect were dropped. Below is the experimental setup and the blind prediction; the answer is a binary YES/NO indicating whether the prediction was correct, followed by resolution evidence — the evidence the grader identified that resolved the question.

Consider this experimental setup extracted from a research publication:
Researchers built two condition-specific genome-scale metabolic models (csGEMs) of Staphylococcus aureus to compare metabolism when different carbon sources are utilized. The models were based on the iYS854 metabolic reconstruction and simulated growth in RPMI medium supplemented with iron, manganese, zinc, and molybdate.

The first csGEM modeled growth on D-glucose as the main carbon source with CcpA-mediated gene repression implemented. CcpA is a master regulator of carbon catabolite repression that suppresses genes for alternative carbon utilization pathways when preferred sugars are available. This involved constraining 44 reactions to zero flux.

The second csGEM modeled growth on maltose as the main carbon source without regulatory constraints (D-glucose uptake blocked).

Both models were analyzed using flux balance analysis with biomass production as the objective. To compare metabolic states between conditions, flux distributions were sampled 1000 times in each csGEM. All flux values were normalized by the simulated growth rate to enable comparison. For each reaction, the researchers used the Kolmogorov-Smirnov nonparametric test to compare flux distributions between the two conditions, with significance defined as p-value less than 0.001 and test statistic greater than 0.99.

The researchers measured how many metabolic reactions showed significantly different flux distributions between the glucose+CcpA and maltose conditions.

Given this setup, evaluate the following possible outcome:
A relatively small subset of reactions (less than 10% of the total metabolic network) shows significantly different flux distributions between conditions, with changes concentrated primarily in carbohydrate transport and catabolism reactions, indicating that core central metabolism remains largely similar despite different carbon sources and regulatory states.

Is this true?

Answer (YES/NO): NO